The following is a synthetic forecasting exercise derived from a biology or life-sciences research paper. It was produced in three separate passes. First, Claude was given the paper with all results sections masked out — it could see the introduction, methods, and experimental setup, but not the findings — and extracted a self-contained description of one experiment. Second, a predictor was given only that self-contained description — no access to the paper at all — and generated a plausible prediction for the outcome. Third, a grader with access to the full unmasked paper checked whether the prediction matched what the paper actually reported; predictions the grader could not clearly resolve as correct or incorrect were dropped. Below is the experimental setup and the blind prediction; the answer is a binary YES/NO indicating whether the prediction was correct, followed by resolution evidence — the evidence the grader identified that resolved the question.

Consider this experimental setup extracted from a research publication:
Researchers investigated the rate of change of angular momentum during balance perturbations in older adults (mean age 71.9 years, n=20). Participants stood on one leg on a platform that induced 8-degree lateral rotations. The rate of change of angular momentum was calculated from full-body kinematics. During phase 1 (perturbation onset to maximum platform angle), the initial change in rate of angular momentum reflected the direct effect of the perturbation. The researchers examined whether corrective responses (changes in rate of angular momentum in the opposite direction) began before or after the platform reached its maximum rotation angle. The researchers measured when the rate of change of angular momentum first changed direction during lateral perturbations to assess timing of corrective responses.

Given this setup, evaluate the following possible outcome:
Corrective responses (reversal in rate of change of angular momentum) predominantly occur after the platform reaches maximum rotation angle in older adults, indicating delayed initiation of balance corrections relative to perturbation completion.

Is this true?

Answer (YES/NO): NO